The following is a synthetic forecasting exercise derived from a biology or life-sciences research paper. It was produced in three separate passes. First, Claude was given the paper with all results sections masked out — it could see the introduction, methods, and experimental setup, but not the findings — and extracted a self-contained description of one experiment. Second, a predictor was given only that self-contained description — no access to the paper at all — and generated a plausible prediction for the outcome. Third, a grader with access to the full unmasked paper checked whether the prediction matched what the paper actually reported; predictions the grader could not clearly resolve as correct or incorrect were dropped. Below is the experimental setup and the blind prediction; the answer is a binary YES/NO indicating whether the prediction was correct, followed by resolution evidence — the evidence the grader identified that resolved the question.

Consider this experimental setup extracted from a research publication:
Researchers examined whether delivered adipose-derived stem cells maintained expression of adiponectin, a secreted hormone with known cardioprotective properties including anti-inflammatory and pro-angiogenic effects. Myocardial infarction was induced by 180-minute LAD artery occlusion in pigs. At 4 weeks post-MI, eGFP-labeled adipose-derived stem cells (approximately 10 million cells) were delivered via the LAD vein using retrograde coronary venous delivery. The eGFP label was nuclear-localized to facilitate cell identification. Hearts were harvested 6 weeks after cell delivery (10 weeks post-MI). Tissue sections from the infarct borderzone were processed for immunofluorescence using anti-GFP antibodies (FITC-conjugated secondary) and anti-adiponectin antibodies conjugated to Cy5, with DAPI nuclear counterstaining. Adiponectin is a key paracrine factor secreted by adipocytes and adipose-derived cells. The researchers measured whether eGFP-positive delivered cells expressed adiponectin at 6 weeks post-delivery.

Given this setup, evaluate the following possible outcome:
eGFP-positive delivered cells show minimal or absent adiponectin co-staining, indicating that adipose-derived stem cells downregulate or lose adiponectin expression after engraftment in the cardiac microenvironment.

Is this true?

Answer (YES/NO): YES